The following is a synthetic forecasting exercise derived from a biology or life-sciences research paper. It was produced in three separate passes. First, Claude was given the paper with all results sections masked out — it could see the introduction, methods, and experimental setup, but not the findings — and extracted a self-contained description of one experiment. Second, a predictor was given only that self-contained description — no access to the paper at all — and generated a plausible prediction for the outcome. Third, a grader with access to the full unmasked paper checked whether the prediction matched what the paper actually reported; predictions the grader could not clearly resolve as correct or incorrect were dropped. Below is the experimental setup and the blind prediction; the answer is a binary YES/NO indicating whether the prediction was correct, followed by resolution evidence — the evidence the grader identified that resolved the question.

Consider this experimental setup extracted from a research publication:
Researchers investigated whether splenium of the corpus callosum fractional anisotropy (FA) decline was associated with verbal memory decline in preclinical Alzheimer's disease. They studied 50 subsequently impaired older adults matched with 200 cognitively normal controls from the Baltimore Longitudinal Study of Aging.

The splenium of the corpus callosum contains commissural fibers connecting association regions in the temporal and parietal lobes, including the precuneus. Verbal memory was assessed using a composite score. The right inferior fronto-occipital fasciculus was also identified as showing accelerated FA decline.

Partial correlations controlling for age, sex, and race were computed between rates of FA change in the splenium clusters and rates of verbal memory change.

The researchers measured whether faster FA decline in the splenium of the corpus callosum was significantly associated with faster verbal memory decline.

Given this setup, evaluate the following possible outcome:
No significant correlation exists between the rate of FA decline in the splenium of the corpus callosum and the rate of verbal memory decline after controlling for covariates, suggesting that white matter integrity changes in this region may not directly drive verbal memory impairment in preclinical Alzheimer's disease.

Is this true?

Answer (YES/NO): YES